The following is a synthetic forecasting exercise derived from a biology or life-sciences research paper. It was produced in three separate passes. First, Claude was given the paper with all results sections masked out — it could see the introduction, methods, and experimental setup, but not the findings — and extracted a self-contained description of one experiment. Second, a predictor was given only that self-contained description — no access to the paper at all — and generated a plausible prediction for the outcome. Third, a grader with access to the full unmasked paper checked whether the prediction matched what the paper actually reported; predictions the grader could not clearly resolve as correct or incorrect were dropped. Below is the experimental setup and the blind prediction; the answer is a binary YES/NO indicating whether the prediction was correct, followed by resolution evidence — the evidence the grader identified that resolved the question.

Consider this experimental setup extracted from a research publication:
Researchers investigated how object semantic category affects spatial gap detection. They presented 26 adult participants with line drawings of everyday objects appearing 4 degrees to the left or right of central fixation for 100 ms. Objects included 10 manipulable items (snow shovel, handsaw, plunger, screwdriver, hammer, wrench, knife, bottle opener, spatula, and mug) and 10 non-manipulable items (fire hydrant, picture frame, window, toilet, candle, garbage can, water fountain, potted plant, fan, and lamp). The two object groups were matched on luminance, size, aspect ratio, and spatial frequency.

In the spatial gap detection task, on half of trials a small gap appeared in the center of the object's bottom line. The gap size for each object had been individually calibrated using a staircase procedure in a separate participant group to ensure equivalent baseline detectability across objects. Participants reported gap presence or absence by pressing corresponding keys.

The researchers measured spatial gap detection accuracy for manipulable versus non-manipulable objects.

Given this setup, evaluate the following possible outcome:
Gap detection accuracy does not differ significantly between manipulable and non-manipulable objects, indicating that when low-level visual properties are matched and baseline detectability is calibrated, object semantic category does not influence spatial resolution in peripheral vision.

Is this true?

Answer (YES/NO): NO